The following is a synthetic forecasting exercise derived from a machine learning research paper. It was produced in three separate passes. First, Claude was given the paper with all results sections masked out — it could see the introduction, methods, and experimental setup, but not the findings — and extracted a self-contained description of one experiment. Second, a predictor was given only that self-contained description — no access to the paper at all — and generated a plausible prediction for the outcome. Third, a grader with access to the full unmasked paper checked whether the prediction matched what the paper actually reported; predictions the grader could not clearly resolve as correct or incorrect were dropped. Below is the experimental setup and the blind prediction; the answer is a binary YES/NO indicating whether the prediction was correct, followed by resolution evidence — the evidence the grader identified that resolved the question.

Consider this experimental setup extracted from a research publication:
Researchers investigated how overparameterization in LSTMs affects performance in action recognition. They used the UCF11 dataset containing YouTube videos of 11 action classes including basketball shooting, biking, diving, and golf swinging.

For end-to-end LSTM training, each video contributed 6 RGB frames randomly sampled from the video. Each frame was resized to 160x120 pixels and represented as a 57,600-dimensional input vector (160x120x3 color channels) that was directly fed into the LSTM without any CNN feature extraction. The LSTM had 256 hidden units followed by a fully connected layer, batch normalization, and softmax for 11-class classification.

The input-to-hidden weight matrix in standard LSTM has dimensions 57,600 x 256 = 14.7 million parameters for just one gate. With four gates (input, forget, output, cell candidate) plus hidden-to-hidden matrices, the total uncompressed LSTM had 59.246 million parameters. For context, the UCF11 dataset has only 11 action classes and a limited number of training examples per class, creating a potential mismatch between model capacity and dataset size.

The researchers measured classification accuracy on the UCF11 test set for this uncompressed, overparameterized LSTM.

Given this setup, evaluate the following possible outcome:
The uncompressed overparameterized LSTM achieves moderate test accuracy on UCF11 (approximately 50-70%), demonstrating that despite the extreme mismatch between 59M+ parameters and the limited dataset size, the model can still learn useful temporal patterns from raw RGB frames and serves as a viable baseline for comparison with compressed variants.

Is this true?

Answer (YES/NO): YES